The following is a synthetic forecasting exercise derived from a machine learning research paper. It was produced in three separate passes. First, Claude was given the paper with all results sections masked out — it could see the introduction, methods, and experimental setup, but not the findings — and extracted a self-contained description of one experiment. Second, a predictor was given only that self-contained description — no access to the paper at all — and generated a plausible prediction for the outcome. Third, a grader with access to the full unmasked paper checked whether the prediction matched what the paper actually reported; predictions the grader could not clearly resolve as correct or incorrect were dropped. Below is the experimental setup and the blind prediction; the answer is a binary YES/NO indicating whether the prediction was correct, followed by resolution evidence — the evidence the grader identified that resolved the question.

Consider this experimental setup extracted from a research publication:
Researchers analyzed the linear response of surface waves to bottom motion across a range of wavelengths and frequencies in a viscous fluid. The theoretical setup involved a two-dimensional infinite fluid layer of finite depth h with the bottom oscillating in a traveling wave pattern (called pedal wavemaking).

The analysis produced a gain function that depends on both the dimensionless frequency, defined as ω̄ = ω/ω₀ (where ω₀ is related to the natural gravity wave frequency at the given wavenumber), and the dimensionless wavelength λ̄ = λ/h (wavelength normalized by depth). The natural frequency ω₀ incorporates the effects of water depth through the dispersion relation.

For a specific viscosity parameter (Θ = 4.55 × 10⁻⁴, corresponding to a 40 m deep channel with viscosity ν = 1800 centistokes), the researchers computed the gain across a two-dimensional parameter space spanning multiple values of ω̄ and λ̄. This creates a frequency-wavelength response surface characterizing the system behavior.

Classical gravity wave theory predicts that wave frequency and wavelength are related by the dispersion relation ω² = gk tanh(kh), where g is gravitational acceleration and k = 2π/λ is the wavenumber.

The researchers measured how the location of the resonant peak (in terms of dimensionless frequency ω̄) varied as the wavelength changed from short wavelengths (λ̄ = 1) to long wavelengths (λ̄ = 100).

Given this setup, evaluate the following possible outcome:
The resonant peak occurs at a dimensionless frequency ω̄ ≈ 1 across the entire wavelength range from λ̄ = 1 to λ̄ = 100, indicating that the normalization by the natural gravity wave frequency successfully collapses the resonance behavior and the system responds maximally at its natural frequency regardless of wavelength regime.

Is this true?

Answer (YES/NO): YES